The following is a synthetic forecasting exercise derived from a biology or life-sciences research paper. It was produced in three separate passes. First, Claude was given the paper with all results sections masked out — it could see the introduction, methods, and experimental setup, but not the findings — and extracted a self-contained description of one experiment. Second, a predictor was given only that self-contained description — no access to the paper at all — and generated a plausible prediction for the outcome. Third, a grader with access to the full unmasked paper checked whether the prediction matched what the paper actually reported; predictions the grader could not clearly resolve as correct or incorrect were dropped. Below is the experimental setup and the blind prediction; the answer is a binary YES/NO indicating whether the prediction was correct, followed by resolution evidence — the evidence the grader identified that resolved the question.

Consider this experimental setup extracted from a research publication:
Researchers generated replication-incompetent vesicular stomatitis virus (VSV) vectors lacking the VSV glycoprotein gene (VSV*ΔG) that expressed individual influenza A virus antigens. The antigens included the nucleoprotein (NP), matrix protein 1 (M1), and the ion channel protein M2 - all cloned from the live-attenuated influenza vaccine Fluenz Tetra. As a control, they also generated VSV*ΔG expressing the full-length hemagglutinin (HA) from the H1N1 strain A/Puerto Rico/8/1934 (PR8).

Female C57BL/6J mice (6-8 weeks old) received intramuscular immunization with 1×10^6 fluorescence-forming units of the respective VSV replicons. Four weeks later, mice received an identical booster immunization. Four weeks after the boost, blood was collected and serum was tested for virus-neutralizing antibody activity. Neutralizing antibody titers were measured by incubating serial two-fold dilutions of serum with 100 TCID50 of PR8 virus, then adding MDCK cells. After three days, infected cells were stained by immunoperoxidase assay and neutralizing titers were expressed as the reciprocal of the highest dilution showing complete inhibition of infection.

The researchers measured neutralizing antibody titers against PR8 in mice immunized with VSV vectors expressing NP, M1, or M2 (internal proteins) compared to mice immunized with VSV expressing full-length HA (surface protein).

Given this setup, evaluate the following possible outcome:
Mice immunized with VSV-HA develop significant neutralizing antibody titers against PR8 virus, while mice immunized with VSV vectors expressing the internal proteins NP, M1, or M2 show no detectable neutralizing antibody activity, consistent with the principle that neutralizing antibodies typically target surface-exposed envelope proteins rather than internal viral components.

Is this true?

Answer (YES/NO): YES